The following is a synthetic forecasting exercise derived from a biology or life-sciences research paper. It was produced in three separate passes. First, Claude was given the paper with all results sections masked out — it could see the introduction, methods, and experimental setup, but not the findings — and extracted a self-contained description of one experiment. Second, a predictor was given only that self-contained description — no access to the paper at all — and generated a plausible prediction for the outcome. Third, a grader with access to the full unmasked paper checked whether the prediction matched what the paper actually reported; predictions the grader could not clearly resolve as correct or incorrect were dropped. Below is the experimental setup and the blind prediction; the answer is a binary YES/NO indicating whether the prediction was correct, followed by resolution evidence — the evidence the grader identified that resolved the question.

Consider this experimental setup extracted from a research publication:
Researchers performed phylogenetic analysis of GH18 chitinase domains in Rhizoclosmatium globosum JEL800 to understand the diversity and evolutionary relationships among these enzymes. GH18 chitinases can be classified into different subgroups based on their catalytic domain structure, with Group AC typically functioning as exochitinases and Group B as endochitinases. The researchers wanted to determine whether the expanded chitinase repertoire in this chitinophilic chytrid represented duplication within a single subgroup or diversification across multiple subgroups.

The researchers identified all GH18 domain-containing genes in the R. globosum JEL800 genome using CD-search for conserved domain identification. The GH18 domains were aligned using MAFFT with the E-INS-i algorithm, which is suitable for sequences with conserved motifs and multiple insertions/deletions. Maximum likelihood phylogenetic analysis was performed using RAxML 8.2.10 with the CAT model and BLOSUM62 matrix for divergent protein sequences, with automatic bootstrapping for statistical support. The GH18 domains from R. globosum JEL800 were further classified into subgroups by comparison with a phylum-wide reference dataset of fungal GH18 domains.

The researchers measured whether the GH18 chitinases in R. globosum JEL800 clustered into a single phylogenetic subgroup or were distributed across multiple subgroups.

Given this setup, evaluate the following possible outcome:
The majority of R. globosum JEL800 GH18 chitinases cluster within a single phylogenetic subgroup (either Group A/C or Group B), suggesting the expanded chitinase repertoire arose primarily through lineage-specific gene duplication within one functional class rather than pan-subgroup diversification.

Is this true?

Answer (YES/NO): NO